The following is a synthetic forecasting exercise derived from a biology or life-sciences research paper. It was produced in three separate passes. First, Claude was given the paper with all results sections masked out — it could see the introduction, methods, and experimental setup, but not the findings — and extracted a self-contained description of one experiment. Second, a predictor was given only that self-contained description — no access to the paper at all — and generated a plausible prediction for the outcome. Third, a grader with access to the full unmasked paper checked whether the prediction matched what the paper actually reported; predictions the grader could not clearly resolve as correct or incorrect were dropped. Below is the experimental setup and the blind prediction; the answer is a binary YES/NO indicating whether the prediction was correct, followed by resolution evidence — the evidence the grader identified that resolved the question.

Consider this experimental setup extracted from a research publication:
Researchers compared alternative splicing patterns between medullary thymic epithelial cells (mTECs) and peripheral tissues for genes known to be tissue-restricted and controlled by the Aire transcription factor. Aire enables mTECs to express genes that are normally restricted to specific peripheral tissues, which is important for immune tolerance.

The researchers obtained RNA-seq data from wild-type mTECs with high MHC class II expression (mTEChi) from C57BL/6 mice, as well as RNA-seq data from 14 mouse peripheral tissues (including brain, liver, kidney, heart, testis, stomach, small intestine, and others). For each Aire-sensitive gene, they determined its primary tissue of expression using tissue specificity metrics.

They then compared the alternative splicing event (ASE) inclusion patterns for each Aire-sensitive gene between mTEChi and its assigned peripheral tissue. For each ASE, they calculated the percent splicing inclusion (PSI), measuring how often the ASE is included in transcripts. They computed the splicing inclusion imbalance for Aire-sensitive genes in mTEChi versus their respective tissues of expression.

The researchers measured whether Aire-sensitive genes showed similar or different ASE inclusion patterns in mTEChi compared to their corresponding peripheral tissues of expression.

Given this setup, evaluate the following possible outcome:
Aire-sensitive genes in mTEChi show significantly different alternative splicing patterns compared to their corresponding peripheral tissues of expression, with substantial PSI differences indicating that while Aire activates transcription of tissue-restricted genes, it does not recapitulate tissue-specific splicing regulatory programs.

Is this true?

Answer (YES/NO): YES